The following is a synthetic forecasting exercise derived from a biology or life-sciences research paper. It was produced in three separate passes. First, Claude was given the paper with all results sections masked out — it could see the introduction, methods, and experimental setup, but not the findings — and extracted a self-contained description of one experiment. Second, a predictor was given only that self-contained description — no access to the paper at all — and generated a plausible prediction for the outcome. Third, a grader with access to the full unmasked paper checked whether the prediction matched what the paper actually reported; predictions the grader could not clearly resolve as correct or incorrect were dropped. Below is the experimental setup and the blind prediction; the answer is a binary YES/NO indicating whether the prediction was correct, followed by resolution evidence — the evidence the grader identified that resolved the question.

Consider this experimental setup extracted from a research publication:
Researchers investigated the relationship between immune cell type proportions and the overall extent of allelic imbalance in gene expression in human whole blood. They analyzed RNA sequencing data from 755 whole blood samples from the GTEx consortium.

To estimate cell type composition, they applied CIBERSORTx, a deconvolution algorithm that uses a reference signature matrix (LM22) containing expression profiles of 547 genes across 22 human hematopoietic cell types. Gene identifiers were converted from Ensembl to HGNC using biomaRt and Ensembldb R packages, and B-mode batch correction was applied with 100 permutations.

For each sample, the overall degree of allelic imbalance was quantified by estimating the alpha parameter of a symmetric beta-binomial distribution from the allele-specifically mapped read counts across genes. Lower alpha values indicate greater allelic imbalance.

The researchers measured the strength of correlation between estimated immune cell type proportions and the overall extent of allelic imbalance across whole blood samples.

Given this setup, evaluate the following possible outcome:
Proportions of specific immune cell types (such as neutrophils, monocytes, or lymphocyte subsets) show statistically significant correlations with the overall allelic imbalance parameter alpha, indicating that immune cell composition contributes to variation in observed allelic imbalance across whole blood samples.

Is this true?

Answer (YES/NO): YES